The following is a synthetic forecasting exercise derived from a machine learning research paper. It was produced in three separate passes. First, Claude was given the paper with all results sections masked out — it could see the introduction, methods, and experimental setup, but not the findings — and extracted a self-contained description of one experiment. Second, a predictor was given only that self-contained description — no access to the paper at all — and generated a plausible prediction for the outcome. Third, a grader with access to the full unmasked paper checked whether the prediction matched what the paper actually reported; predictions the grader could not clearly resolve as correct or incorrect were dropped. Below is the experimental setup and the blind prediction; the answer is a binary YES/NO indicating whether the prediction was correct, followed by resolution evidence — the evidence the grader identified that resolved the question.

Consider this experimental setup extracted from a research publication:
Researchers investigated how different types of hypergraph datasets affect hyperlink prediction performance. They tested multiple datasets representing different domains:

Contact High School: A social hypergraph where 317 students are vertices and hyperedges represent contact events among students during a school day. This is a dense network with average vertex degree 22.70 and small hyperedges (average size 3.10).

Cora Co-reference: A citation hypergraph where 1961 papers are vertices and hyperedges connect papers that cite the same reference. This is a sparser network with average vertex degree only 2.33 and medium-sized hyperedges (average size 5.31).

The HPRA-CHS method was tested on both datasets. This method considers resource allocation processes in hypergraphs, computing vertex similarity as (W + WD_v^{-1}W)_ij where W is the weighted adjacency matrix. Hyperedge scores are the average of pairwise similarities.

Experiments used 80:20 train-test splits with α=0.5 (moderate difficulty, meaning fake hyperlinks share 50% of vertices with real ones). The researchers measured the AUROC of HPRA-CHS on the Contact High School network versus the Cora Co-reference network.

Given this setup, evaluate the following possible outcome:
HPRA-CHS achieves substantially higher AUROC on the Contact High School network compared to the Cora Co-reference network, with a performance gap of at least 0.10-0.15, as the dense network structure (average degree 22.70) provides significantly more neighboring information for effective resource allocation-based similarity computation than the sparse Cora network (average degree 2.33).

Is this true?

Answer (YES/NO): YES